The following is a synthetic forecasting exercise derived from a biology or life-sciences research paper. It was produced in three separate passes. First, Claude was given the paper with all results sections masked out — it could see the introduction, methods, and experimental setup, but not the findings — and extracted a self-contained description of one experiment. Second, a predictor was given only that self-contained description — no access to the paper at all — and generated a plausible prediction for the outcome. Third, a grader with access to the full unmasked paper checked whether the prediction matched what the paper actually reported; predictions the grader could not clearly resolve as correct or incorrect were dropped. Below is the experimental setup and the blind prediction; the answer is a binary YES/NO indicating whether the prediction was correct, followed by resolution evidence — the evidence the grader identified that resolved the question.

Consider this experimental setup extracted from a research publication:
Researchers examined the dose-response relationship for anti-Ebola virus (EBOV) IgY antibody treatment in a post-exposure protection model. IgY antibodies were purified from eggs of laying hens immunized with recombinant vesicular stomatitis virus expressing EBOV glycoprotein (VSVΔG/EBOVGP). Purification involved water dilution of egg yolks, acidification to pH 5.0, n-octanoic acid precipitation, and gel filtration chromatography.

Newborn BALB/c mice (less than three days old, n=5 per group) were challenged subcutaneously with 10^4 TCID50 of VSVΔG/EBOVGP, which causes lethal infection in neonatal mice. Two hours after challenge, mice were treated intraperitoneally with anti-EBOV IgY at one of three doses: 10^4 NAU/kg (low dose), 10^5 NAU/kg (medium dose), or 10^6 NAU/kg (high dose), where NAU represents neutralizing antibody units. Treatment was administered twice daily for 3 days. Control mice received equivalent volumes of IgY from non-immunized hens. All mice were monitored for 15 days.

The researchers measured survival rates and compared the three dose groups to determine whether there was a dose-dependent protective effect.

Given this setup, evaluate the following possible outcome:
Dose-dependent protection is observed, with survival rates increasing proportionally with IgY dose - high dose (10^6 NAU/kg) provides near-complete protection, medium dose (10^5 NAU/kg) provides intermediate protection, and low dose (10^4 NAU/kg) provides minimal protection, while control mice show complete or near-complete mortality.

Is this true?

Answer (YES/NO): YES